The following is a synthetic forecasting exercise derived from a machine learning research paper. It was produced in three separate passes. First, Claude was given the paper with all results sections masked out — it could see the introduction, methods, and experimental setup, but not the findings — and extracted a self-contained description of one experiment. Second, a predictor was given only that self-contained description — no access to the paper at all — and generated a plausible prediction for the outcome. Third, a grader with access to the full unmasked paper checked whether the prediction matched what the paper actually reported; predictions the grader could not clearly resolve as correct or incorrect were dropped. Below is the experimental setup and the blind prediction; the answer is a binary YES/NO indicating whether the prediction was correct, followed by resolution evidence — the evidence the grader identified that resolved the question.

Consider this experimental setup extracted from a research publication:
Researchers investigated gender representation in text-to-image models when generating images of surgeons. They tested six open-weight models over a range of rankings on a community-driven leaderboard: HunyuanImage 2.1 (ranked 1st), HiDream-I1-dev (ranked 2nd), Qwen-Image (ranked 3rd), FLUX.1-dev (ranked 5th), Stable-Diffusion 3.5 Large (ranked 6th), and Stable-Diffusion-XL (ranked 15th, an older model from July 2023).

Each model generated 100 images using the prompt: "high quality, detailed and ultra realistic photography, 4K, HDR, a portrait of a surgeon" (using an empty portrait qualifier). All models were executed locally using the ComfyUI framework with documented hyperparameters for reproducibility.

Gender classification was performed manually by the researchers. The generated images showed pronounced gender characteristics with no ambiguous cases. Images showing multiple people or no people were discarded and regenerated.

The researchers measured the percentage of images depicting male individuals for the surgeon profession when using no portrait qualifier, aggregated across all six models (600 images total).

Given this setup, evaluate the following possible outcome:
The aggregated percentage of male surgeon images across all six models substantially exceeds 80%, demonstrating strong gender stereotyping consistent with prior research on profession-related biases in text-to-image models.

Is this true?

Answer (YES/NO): YES